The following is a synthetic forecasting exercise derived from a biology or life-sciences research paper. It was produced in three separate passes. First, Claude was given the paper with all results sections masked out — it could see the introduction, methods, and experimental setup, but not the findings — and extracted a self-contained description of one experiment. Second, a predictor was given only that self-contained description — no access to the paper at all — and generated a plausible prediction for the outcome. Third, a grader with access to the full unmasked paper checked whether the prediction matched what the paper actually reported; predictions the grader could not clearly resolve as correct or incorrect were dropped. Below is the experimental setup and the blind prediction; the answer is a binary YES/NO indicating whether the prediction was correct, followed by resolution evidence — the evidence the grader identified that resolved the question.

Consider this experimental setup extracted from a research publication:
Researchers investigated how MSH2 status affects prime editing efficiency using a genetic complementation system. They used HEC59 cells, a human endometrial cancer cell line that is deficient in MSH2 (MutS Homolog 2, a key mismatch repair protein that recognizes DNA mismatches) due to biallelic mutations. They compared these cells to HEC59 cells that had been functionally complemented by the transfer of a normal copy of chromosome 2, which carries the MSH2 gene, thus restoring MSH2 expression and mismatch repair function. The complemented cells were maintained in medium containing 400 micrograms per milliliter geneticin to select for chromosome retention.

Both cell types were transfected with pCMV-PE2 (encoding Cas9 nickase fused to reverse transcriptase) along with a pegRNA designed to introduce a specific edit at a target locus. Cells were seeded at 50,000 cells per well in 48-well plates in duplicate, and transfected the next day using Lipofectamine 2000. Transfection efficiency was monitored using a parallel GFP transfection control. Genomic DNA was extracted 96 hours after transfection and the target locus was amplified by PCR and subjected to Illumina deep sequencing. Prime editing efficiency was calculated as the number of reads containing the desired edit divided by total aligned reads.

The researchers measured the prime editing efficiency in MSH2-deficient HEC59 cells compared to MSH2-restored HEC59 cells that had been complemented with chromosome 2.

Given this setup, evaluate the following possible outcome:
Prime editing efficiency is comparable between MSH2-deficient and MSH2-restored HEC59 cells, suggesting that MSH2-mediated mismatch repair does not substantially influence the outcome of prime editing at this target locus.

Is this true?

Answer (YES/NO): NO